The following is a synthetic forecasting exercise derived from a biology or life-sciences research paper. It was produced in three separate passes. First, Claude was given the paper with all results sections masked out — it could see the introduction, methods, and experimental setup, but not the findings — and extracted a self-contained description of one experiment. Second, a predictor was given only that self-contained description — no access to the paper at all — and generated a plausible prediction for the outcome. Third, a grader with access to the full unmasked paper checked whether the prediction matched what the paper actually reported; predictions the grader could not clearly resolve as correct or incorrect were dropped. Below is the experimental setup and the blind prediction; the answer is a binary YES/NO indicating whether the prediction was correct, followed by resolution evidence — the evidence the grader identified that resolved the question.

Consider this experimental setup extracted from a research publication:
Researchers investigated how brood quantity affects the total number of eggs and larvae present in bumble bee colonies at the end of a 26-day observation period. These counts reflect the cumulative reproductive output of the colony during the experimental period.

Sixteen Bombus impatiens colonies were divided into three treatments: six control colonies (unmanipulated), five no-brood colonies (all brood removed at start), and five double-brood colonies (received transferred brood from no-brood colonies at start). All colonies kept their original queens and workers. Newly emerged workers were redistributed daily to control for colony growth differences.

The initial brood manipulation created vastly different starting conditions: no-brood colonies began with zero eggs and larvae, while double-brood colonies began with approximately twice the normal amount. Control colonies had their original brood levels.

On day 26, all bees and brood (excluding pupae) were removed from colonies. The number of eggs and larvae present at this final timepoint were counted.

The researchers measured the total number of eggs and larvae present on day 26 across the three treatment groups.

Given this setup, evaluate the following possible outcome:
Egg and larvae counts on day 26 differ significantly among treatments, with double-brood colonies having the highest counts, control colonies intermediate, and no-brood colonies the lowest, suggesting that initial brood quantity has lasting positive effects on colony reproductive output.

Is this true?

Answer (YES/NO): NO